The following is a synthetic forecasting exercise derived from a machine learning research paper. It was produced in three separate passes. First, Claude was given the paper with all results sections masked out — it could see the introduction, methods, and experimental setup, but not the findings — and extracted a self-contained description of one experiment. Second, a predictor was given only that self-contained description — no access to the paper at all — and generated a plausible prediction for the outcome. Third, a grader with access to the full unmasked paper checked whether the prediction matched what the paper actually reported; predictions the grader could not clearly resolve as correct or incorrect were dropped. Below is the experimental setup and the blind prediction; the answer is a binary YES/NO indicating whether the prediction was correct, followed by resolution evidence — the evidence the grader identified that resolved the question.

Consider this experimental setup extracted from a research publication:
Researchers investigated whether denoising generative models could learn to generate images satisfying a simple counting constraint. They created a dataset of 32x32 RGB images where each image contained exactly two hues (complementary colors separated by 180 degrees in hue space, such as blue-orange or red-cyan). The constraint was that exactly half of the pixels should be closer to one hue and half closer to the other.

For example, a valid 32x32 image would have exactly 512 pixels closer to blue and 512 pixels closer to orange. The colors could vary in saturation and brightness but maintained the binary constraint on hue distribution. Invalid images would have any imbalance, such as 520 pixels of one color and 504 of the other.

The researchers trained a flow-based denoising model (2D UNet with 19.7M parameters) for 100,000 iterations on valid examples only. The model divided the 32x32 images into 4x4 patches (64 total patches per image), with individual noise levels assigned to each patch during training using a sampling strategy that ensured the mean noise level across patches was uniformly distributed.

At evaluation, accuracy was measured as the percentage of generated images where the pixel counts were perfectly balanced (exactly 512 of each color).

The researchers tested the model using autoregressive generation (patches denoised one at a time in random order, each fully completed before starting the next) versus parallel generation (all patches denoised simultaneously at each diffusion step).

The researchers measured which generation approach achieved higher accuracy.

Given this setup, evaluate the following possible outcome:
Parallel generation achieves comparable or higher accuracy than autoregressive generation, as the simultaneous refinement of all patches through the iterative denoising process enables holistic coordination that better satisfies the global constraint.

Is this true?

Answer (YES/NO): NO